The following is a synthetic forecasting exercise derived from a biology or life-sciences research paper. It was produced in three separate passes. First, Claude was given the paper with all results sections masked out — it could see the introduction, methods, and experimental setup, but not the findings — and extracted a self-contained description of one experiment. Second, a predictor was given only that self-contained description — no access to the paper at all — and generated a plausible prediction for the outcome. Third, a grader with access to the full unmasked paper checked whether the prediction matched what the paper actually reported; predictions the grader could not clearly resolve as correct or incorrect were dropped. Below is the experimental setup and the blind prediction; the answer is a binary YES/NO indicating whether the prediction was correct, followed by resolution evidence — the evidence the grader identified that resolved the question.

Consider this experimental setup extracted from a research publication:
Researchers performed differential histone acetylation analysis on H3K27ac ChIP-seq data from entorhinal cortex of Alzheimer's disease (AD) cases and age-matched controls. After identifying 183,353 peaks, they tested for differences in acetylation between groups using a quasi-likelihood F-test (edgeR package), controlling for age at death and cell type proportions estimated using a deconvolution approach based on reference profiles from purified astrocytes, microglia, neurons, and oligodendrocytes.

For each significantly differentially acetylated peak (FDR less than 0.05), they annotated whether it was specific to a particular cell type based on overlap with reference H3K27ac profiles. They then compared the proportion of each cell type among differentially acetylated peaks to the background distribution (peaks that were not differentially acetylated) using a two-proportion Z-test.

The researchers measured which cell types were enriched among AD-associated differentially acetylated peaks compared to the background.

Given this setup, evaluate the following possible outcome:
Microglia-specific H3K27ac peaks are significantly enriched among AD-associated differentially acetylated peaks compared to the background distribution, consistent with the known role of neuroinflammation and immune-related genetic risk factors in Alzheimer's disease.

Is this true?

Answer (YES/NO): NO